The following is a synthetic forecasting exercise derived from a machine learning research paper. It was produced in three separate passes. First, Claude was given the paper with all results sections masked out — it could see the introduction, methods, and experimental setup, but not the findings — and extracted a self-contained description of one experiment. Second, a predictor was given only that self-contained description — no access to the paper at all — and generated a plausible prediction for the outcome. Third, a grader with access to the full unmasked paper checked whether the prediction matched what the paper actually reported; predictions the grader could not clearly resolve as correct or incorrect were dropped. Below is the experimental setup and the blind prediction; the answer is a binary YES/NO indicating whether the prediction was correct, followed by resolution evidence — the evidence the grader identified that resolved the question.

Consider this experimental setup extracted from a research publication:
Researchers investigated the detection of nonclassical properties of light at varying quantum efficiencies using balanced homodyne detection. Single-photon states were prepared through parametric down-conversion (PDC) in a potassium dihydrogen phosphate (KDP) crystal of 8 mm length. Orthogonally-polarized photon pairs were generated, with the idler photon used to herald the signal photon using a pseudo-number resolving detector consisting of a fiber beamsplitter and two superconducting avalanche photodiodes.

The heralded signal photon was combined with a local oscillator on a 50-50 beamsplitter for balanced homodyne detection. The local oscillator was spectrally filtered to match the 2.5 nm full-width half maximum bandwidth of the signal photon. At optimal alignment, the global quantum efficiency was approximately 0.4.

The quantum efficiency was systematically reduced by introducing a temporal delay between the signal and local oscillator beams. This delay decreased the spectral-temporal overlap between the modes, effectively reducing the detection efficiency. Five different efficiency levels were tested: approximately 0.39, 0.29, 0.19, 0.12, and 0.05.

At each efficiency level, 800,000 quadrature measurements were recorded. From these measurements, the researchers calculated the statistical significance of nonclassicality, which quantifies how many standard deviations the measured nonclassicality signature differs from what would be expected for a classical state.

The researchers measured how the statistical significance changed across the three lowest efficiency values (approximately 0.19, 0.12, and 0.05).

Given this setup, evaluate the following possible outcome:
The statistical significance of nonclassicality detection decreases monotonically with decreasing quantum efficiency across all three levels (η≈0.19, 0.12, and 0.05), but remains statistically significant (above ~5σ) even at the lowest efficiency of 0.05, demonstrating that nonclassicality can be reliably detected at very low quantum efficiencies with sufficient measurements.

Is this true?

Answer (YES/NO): NO